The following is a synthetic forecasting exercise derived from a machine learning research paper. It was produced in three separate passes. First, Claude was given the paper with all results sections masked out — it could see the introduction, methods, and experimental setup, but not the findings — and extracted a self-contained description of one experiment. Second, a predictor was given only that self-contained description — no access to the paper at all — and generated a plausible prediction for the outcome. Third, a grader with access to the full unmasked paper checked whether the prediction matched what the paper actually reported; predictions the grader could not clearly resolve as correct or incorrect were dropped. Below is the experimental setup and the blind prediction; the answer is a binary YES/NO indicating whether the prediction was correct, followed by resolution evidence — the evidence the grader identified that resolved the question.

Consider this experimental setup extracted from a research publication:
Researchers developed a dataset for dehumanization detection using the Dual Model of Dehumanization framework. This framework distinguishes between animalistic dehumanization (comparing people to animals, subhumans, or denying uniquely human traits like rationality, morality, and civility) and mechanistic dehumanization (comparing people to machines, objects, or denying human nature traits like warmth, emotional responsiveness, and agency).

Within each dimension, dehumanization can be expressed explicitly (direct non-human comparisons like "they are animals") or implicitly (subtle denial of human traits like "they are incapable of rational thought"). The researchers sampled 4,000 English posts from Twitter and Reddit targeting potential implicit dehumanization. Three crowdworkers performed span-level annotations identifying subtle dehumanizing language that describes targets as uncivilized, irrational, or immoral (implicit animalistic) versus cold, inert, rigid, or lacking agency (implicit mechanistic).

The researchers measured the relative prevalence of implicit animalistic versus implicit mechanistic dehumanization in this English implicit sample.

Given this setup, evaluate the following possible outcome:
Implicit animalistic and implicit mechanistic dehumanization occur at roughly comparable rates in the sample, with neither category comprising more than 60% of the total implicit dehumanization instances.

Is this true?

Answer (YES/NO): NO